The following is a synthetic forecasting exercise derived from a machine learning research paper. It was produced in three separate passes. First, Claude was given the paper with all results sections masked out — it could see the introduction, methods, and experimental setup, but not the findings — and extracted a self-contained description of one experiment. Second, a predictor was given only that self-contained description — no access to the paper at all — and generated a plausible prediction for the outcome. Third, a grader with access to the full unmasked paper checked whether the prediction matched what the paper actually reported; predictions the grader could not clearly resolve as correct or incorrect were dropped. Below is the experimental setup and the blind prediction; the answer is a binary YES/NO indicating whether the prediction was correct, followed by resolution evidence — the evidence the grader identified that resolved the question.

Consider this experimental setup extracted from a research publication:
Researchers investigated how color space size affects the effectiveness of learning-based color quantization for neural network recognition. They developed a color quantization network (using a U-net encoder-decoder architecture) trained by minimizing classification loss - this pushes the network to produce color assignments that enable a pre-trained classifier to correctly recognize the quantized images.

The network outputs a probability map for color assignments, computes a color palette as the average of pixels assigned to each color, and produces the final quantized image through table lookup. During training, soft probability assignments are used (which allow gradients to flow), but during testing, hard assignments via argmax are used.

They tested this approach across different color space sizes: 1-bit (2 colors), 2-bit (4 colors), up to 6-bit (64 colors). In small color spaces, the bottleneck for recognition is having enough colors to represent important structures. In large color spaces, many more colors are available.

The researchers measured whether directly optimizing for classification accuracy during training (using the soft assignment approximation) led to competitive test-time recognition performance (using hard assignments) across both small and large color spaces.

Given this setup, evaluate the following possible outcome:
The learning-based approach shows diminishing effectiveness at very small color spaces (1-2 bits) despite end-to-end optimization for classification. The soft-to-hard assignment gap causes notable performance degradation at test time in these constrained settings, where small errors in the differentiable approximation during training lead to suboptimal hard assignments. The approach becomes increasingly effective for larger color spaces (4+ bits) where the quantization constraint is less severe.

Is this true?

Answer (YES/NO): NO